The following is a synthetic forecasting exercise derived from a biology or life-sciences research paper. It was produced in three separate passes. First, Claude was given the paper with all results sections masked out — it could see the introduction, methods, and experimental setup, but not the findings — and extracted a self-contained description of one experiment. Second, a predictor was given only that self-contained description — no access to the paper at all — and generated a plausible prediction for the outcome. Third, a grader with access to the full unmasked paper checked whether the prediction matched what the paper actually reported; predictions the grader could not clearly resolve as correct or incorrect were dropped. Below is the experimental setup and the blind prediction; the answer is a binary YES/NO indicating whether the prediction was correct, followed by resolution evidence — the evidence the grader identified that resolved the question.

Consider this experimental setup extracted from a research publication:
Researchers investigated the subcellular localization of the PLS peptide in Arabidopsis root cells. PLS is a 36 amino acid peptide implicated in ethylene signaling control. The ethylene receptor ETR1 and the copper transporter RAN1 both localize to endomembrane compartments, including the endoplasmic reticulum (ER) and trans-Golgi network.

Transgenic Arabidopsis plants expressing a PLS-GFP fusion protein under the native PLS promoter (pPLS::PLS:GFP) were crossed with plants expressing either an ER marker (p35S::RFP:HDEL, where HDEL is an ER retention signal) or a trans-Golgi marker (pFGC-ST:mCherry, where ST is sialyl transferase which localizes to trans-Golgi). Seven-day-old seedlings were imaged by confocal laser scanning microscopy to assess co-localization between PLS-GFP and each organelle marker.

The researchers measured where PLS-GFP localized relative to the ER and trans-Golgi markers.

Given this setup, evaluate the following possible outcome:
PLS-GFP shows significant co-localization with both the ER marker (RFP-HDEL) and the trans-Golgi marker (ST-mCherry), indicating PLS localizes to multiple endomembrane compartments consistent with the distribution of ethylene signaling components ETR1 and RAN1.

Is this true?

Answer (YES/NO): NO